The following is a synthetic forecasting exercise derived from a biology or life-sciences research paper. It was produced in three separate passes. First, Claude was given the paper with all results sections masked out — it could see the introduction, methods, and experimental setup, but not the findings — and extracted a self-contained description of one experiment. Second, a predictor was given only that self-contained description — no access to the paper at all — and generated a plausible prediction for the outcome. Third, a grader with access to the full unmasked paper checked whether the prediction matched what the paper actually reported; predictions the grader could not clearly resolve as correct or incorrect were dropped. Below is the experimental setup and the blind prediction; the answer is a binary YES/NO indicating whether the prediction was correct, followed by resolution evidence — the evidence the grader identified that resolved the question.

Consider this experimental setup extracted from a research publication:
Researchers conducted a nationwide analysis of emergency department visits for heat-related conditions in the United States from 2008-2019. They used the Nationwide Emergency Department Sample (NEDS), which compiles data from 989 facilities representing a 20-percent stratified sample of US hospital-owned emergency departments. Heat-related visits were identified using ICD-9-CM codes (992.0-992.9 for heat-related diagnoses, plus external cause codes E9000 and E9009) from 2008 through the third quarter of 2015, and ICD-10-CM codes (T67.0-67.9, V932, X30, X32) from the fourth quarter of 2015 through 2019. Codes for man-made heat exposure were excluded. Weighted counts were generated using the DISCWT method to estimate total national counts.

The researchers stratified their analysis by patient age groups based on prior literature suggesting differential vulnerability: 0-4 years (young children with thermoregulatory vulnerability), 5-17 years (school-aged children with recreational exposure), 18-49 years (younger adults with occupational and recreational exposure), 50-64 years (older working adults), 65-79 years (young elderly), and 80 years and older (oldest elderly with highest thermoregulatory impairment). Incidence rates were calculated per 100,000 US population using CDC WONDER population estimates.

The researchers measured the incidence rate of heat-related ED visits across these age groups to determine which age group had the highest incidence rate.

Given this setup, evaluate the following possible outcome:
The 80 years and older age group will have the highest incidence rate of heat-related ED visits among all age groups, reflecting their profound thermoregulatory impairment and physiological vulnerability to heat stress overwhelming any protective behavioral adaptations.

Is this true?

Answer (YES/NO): NO